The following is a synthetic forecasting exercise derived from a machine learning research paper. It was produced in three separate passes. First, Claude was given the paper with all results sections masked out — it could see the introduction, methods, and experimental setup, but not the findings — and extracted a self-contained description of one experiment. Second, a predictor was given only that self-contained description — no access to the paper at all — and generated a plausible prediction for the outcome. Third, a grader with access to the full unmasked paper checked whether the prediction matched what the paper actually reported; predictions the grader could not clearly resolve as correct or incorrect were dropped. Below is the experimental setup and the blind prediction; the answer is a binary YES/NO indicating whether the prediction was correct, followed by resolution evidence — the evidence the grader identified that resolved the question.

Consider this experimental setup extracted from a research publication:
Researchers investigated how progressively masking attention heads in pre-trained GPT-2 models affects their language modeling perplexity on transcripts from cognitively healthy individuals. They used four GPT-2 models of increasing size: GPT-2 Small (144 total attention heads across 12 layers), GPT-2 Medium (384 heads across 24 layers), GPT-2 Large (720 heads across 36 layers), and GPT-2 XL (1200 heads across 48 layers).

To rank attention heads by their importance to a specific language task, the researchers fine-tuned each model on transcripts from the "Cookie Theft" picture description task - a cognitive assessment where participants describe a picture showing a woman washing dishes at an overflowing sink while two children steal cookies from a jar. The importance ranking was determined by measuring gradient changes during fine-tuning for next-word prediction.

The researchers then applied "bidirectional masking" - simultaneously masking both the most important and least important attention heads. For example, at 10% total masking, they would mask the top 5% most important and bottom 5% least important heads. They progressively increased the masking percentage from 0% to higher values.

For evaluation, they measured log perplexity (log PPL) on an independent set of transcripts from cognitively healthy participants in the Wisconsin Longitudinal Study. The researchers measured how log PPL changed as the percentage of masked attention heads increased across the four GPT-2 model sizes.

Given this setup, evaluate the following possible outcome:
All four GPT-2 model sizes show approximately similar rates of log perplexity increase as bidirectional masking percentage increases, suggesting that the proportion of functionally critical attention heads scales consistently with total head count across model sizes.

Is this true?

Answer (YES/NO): NO